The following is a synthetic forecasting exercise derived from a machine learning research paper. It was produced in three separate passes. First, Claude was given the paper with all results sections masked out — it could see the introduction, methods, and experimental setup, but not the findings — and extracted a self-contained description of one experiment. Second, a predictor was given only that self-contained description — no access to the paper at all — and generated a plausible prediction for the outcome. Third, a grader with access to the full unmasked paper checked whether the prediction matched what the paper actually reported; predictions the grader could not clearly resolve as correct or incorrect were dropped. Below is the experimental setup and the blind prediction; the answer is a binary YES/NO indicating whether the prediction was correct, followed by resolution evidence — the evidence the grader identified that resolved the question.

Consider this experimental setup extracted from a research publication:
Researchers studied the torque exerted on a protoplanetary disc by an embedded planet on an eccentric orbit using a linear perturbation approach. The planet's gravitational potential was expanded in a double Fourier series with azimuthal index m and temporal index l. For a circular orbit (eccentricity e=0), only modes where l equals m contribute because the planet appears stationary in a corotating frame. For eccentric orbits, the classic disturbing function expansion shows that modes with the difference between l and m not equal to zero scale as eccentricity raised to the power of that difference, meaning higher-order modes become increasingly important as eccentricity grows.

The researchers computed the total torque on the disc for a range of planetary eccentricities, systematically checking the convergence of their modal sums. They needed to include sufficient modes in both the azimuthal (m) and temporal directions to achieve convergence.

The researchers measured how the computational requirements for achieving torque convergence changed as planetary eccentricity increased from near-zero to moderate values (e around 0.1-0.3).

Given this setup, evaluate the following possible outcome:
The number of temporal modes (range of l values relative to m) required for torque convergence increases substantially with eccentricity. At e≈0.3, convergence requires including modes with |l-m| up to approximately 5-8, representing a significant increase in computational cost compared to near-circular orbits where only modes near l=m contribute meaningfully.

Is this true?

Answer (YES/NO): NO